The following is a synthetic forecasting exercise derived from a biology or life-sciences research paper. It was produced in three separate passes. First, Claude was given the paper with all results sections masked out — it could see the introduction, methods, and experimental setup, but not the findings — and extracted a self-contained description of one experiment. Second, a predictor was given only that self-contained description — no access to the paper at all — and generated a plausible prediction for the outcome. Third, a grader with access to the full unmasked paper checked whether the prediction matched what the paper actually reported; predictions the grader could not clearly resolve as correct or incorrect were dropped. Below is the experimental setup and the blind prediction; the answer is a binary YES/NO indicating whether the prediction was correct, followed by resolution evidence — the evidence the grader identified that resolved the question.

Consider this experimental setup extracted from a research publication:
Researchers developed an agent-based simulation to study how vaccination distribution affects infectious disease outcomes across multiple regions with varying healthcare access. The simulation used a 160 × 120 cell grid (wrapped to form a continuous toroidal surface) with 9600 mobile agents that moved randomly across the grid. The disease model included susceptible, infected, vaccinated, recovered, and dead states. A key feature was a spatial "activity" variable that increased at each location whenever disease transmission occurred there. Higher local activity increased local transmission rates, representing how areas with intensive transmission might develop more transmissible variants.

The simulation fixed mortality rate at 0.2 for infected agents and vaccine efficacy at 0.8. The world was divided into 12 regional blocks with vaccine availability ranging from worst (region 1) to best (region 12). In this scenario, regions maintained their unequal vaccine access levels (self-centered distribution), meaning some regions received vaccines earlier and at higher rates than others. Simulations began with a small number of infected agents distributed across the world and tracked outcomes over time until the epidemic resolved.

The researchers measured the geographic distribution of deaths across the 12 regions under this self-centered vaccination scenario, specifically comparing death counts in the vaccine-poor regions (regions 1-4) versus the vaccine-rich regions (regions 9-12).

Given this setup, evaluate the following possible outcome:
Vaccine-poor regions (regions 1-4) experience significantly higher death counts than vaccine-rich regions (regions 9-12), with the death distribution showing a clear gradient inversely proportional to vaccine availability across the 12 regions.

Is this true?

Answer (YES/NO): YES